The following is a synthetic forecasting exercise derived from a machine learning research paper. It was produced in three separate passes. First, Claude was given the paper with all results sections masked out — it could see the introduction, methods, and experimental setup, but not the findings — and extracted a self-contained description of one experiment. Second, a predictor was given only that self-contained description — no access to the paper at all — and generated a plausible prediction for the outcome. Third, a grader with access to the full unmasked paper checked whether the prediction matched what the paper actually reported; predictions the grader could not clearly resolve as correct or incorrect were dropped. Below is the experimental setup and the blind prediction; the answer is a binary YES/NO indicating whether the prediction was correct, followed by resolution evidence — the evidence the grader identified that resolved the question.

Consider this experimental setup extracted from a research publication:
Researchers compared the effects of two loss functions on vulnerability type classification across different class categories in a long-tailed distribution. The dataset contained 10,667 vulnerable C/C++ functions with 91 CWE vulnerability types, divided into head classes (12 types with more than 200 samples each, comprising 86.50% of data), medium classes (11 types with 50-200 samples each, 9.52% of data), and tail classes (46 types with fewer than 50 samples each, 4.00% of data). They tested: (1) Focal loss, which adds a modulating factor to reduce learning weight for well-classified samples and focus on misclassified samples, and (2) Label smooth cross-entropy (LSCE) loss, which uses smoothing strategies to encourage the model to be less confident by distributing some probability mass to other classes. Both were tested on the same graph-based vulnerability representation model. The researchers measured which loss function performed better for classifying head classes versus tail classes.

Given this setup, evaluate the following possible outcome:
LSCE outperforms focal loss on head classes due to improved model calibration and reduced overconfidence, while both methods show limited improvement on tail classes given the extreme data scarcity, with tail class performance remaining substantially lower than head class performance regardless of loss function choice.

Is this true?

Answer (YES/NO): NO